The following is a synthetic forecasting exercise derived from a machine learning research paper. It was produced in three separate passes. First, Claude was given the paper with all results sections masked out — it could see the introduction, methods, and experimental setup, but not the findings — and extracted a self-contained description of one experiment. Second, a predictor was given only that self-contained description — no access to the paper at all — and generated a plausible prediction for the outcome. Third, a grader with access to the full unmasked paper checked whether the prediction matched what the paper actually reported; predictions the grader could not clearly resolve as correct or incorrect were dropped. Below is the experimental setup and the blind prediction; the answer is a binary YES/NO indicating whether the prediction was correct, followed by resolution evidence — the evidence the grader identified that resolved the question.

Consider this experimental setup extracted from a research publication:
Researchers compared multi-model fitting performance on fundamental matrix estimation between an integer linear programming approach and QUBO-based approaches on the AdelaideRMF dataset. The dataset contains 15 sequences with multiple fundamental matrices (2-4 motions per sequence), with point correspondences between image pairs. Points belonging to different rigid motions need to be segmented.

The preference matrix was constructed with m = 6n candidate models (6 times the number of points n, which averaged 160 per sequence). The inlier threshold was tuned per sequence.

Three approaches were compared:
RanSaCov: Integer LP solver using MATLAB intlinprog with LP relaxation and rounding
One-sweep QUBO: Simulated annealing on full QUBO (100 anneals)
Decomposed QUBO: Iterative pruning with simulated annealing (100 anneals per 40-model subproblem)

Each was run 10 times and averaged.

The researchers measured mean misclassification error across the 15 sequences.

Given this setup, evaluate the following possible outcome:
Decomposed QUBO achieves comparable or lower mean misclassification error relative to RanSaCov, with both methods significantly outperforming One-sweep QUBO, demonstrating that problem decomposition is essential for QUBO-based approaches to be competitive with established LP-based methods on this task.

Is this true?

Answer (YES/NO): NO